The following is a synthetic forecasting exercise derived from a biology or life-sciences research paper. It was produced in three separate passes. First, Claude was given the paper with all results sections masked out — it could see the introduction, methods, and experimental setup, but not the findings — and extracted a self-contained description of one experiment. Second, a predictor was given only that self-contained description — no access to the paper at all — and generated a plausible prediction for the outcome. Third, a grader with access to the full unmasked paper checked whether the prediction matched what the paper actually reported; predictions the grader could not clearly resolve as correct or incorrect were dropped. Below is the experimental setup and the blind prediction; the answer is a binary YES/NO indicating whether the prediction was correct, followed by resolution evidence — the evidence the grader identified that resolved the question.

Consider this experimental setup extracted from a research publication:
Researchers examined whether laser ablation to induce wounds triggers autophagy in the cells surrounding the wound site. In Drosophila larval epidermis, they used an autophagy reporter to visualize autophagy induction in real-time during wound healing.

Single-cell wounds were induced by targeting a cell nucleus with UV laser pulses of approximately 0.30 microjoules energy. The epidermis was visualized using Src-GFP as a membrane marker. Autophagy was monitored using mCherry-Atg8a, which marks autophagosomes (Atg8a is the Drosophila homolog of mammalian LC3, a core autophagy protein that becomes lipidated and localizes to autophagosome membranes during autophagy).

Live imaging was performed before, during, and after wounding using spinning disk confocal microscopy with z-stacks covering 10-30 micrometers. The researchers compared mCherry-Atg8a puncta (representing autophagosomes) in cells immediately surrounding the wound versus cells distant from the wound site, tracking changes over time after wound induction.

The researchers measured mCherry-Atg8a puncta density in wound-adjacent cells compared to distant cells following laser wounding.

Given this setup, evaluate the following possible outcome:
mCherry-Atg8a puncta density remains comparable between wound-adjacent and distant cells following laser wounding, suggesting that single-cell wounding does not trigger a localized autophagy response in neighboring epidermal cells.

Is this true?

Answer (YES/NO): NO